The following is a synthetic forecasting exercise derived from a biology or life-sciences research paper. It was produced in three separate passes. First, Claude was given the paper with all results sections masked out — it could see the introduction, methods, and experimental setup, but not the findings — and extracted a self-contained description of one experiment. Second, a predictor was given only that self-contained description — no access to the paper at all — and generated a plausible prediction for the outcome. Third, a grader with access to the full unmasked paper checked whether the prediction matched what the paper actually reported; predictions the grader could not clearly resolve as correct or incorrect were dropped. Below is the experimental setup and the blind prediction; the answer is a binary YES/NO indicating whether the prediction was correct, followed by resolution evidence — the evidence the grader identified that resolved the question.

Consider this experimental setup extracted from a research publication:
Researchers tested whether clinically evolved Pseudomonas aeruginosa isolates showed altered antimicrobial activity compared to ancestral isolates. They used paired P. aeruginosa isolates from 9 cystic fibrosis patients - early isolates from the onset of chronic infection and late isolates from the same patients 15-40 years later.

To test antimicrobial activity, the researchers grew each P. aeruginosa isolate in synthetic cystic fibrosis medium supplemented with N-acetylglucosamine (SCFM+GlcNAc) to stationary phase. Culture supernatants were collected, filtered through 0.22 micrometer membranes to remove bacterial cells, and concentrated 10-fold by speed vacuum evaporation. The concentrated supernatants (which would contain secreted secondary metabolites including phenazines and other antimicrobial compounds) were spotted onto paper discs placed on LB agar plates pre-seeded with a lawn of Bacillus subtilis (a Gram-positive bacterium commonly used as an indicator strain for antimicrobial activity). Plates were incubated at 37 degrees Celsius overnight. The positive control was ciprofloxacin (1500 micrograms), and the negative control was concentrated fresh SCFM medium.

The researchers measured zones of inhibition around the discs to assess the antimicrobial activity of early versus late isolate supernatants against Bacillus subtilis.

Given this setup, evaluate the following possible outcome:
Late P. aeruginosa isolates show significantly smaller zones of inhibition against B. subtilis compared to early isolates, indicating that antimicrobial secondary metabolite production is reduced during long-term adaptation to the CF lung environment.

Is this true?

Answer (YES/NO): YES